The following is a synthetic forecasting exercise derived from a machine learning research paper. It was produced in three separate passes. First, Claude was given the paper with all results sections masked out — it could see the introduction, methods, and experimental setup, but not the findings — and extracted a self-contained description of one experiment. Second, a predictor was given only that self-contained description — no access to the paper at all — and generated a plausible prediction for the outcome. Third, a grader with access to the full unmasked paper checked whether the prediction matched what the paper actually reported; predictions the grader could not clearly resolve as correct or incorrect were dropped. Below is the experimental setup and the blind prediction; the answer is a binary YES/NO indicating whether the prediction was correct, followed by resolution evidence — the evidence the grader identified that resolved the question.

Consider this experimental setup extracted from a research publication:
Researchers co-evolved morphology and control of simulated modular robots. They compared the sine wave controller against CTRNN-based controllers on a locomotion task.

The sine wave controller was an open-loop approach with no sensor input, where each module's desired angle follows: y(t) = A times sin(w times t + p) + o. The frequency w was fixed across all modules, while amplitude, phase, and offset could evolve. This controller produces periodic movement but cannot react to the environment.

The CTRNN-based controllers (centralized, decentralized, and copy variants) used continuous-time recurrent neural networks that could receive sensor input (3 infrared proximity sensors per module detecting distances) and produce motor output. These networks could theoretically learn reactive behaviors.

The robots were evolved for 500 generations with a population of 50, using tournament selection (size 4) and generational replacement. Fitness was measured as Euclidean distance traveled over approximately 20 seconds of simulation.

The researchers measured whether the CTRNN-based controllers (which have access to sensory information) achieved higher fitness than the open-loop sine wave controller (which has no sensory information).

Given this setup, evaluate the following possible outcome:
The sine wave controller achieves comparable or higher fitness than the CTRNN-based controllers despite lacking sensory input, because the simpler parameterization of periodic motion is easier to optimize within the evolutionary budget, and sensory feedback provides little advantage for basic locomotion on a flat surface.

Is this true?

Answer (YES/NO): NO